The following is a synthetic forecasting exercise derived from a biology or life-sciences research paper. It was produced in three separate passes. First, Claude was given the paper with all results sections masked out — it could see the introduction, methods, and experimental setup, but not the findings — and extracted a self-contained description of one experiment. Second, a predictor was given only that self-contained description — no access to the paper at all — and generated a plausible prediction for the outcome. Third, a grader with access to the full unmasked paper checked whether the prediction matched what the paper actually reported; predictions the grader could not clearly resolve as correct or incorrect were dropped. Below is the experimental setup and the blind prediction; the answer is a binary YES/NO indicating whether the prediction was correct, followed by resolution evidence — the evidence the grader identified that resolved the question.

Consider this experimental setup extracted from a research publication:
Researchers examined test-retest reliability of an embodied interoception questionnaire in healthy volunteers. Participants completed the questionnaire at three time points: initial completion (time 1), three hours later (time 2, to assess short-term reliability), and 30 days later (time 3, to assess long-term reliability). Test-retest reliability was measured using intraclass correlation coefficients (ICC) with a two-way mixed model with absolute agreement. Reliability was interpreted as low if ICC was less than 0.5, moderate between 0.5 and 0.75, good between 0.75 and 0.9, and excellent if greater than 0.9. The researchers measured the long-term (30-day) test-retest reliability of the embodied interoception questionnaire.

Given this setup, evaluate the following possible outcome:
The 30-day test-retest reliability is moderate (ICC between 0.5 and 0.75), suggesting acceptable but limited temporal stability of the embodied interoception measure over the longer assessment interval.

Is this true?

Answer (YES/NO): NO